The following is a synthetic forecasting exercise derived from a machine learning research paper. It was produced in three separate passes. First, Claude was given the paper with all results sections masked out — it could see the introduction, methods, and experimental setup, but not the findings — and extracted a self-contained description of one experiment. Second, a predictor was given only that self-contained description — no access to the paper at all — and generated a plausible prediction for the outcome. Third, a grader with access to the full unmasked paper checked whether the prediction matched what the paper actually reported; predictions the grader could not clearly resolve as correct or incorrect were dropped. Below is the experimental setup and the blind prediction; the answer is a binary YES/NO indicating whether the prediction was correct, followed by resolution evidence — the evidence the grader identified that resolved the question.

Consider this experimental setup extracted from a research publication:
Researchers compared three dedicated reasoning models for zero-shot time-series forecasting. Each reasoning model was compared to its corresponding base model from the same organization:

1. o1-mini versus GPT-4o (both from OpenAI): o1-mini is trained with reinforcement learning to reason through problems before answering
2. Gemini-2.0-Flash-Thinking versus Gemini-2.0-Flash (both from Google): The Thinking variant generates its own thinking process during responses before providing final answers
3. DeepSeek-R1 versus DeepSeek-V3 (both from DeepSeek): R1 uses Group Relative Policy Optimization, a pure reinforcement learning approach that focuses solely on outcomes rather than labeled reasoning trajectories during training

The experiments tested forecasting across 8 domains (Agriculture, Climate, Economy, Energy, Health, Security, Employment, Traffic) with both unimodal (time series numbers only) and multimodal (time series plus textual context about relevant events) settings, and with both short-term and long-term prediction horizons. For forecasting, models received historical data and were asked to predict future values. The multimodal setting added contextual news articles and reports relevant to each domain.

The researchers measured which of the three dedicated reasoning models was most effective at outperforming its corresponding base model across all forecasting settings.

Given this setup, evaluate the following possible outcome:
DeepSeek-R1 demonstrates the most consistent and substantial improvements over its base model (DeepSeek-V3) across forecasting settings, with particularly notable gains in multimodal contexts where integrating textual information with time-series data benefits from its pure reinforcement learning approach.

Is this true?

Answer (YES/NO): NO